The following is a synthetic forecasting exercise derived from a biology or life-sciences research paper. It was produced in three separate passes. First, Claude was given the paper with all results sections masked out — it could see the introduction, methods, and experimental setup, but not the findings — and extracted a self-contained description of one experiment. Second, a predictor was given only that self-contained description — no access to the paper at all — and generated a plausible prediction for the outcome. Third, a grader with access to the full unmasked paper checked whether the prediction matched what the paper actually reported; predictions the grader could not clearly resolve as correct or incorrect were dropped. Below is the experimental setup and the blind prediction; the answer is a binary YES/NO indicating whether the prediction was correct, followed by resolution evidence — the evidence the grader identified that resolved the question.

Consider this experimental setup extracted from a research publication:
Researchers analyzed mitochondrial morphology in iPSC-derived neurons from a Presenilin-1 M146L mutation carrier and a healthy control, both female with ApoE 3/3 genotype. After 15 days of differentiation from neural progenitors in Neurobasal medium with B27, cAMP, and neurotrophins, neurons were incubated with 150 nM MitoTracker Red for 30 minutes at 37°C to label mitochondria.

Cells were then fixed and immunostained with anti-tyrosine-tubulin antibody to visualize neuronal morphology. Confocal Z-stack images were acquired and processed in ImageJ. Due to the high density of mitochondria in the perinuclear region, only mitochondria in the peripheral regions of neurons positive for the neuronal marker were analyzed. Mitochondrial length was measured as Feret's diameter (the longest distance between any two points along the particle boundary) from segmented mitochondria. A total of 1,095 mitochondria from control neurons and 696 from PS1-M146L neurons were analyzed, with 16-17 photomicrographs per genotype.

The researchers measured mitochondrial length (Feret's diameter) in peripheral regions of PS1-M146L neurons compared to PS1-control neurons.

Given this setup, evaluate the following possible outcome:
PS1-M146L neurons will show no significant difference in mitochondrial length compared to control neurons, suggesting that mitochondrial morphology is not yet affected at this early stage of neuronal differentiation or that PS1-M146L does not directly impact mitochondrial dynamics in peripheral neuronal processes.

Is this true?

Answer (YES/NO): NO